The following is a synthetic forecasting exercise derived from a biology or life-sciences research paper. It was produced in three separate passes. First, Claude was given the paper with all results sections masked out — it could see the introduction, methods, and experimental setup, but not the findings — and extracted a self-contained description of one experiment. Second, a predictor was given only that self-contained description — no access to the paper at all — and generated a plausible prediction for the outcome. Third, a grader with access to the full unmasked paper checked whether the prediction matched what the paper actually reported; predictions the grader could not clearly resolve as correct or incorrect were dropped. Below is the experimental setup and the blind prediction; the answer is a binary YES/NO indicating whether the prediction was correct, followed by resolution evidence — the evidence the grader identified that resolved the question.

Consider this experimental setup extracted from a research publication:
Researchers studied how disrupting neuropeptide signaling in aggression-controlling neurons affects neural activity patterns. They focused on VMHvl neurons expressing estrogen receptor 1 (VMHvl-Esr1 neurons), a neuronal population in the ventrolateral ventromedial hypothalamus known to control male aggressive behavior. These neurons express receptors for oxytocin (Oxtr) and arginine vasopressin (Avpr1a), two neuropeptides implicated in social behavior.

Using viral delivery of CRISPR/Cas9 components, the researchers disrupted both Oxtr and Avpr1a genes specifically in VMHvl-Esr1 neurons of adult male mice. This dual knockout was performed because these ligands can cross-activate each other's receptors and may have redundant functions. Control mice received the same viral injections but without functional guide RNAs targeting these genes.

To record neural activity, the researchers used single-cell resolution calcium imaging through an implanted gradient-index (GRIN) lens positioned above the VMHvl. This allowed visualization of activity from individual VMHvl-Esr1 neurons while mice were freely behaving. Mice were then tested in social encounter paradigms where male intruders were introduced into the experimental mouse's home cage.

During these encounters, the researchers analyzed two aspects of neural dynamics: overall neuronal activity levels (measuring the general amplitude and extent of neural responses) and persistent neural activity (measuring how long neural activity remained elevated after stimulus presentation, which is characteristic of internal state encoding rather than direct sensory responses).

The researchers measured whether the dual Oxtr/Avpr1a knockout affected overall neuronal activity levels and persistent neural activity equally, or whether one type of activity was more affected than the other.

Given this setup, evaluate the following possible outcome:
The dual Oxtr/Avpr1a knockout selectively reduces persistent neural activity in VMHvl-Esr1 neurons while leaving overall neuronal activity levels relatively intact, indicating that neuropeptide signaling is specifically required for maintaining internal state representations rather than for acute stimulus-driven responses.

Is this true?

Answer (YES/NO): YES